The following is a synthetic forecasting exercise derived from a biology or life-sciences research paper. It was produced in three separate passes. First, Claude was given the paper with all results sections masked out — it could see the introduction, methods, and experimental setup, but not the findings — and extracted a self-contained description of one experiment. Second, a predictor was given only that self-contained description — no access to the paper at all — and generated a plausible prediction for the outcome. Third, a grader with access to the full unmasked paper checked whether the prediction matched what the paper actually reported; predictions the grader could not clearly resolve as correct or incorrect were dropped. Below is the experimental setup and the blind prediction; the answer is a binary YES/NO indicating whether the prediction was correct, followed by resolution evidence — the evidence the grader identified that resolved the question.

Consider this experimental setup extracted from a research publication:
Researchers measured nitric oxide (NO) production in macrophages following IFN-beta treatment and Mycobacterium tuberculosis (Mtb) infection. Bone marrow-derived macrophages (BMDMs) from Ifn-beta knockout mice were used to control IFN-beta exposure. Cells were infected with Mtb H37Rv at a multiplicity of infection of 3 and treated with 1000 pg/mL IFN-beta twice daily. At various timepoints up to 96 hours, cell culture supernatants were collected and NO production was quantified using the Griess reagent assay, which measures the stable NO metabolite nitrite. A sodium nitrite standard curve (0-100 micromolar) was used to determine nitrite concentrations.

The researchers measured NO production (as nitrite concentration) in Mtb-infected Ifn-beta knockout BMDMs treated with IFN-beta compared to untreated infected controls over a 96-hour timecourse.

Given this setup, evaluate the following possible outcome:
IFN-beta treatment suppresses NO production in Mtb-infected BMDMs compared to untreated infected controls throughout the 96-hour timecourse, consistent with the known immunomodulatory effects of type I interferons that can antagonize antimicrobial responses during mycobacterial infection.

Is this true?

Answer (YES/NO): NO